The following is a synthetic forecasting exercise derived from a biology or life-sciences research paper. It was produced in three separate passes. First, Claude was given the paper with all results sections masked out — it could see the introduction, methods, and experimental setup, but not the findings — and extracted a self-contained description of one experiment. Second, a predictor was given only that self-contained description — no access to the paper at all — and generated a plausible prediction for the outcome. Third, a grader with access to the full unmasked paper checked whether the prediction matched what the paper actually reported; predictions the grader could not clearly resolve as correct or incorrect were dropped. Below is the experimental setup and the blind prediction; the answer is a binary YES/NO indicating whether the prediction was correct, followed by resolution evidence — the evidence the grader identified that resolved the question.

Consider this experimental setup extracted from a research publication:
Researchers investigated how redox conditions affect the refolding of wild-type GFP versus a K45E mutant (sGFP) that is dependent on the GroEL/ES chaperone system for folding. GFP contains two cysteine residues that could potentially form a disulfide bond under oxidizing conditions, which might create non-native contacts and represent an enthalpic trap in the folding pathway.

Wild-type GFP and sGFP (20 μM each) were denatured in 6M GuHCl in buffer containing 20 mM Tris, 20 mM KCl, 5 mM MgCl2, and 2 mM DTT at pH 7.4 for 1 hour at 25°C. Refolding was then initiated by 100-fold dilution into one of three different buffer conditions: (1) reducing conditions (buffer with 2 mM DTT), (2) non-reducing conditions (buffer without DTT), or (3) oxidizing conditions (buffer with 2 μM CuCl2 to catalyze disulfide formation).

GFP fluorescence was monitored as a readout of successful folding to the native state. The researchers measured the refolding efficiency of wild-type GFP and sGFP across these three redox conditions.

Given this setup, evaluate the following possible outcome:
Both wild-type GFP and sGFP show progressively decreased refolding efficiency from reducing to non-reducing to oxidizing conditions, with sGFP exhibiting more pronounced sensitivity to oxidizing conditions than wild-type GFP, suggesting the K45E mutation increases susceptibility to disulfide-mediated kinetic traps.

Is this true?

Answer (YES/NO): NO